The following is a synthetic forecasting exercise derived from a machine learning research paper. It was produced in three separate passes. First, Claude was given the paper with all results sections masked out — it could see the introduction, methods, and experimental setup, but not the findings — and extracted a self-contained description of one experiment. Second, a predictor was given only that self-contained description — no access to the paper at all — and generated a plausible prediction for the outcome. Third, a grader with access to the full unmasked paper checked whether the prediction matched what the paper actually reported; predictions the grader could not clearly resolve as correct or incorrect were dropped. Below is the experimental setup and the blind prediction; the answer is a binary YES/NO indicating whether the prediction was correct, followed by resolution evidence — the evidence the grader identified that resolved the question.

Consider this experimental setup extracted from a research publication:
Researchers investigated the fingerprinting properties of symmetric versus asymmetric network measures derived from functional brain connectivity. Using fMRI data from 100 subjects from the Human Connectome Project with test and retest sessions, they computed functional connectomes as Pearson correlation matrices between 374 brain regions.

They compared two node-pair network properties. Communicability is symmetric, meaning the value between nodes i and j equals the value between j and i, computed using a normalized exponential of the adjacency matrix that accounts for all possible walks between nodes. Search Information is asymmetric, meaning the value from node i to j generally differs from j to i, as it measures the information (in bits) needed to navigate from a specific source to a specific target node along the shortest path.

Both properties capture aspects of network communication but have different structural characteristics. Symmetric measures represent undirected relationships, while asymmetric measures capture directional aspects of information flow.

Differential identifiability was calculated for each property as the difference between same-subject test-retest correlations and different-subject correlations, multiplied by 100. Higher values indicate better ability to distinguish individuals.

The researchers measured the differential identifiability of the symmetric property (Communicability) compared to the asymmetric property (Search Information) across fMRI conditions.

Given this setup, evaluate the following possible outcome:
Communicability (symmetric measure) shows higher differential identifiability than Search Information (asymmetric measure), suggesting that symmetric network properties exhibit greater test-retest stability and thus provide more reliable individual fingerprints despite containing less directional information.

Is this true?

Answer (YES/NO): NO